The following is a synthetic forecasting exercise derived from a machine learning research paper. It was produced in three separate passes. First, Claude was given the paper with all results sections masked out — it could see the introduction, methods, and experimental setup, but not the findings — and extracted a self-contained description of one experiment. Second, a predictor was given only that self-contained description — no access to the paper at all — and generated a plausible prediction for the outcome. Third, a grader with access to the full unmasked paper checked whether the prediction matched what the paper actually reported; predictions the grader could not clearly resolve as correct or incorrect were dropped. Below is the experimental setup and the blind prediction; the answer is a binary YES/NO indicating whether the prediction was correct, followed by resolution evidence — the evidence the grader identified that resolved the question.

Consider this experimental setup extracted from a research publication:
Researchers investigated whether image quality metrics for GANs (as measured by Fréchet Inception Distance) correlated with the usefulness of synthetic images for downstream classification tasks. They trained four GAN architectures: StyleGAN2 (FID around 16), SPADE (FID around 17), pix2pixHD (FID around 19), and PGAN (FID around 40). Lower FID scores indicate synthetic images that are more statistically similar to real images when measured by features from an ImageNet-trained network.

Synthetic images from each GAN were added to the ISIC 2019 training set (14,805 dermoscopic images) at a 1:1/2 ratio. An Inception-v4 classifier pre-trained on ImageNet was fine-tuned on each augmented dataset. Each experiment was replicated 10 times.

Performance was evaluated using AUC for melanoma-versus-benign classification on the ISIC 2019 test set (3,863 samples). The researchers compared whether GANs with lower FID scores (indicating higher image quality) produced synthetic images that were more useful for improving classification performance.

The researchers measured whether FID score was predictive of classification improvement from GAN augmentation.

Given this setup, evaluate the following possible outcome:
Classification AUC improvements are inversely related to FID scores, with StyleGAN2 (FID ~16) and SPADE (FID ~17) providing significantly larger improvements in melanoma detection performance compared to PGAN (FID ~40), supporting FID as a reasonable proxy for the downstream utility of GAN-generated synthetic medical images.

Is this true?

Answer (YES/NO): NO